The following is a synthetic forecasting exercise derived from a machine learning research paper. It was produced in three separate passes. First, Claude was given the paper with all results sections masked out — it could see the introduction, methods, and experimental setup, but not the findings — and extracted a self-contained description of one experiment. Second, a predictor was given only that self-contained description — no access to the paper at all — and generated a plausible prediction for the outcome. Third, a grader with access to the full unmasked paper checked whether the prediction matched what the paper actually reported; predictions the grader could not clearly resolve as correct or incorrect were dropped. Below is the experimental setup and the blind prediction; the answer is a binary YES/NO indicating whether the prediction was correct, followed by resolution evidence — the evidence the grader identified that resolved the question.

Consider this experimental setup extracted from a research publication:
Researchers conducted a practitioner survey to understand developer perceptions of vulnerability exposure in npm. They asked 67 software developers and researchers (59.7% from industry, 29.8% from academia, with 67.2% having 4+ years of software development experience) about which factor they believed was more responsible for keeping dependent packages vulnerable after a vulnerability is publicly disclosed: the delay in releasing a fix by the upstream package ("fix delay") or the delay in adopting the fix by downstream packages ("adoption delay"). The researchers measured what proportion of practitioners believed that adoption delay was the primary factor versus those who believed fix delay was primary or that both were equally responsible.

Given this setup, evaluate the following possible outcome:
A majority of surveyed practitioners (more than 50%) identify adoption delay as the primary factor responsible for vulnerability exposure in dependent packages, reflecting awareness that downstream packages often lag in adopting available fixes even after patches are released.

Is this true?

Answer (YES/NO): NO